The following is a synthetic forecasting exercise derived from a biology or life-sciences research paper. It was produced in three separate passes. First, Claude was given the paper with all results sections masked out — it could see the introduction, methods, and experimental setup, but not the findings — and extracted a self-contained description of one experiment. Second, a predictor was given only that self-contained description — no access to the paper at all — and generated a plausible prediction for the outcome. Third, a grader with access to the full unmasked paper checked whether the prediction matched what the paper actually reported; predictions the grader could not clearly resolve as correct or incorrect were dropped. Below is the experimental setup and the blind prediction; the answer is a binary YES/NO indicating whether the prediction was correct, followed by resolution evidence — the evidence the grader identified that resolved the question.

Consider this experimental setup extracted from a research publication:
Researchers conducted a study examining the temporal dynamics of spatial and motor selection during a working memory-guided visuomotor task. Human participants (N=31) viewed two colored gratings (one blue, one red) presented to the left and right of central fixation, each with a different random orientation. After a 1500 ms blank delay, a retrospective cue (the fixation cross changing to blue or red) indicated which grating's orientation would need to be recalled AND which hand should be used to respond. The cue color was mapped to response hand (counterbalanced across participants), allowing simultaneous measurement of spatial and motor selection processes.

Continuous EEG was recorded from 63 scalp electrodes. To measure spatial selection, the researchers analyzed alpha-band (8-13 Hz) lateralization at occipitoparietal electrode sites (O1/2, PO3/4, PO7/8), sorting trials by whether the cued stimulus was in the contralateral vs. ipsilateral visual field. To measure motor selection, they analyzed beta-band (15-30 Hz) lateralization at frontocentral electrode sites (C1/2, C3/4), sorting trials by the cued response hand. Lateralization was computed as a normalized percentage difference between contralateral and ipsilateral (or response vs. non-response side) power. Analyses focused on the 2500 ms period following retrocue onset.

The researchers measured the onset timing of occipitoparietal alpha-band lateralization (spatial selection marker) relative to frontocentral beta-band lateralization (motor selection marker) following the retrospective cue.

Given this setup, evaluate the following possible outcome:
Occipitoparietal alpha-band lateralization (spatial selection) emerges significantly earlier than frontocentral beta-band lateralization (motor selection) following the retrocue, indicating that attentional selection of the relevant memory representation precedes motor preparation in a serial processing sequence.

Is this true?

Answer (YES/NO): NO